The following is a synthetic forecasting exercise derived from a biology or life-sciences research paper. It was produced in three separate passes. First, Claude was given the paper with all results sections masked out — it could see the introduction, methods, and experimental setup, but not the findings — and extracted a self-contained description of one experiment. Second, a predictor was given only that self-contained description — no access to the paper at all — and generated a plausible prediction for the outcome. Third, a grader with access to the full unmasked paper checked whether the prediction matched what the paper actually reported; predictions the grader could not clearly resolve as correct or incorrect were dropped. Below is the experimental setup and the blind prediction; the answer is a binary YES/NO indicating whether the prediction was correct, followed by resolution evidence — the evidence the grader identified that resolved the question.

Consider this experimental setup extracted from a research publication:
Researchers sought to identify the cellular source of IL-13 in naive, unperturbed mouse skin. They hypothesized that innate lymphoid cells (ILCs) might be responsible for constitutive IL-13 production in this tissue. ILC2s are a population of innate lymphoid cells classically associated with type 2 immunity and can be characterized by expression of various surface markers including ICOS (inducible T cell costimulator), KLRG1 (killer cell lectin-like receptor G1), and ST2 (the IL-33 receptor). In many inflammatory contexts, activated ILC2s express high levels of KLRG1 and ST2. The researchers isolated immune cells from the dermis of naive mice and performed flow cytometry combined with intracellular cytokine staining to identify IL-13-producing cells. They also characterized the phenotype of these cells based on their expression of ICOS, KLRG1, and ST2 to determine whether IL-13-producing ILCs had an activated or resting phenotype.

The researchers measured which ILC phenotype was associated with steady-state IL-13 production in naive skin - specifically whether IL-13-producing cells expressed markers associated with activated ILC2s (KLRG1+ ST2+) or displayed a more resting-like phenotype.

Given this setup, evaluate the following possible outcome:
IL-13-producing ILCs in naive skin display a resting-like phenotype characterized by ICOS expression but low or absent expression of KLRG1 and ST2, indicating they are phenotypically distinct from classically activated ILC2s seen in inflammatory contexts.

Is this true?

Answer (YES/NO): YES